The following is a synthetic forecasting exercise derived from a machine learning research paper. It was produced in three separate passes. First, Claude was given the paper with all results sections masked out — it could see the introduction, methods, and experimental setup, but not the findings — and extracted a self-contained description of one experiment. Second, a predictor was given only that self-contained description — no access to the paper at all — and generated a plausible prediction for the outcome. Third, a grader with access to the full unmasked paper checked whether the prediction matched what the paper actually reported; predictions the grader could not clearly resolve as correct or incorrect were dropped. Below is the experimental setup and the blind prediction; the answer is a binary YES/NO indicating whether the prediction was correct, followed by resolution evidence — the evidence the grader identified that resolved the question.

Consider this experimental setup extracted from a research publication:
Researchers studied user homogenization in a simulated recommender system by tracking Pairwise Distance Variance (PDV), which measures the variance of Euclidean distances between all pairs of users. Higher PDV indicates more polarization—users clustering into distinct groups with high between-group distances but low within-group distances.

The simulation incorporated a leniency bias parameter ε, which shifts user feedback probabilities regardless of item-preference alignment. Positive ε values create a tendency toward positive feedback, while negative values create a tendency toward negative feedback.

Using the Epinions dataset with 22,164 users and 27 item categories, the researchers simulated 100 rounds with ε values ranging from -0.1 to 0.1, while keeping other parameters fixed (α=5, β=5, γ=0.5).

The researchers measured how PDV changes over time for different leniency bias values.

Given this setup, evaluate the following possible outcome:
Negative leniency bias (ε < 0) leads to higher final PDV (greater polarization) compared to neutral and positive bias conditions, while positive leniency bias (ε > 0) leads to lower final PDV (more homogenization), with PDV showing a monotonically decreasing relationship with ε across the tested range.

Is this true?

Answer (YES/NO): NO